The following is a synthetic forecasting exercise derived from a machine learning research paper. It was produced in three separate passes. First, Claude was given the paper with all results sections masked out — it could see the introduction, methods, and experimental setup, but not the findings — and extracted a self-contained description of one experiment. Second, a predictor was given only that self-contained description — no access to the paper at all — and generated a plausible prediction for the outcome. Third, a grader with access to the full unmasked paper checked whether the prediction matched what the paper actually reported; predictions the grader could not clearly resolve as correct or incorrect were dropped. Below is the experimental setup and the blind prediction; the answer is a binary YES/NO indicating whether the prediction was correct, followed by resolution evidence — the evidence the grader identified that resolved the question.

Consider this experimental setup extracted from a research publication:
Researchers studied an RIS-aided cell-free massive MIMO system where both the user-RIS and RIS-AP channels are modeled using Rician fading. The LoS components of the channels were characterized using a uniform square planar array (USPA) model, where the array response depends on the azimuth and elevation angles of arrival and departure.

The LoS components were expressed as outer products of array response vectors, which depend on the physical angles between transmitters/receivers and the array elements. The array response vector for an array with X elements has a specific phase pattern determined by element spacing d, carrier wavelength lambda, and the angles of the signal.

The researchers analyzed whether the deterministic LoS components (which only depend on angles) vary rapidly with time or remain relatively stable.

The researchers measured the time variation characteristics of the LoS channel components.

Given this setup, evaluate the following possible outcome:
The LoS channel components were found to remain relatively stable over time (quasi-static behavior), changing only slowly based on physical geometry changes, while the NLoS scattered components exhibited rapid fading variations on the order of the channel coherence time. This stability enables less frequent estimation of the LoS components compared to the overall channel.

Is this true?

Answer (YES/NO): YES